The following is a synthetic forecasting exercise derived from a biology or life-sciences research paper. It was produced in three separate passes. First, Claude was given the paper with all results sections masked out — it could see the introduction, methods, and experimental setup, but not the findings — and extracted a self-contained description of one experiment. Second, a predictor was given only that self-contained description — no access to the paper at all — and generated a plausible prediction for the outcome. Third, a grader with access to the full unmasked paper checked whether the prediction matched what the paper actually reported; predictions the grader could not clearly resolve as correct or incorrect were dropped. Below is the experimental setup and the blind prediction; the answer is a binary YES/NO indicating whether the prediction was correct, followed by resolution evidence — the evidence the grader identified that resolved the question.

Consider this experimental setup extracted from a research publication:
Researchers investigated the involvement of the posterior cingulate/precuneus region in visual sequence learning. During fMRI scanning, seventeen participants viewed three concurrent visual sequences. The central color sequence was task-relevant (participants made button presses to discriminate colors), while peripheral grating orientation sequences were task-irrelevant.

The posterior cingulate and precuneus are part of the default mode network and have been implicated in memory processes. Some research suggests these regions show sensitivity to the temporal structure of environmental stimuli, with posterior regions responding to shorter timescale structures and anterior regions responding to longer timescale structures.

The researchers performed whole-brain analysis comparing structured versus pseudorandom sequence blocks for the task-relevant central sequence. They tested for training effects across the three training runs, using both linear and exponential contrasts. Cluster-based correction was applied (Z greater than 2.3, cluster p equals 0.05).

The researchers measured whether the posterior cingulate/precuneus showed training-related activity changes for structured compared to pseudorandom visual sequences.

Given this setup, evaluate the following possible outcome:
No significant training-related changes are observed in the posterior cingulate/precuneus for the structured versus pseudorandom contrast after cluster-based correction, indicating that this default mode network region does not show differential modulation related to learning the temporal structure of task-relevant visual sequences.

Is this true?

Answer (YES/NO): NO